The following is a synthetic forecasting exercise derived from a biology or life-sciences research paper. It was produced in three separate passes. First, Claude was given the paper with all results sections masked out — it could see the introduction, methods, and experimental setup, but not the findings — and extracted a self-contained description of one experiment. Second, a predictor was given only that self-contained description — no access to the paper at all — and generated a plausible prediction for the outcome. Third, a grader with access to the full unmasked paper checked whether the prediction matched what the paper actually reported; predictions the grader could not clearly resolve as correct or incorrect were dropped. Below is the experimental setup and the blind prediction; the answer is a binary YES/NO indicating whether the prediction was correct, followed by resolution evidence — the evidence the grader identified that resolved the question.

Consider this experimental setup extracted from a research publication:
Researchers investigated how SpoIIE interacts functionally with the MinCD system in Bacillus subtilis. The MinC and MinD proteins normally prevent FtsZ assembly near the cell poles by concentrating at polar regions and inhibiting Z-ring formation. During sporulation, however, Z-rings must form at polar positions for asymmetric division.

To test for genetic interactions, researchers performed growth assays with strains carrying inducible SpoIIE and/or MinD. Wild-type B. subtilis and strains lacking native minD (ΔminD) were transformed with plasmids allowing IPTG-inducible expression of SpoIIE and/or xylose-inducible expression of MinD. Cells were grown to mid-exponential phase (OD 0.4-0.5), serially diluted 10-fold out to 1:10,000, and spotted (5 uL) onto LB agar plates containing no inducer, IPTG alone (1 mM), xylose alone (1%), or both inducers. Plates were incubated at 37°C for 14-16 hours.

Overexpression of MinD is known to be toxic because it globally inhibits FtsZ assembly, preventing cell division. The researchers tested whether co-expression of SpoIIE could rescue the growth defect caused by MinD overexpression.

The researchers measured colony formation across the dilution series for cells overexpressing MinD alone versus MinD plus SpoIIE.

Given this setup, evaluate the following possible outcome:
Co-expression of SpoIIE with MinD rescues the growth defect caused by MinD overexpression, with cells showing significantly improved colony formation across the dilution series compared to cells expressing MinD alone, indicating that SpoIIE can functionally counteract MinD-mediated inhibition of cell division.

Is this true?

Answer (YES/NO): YES